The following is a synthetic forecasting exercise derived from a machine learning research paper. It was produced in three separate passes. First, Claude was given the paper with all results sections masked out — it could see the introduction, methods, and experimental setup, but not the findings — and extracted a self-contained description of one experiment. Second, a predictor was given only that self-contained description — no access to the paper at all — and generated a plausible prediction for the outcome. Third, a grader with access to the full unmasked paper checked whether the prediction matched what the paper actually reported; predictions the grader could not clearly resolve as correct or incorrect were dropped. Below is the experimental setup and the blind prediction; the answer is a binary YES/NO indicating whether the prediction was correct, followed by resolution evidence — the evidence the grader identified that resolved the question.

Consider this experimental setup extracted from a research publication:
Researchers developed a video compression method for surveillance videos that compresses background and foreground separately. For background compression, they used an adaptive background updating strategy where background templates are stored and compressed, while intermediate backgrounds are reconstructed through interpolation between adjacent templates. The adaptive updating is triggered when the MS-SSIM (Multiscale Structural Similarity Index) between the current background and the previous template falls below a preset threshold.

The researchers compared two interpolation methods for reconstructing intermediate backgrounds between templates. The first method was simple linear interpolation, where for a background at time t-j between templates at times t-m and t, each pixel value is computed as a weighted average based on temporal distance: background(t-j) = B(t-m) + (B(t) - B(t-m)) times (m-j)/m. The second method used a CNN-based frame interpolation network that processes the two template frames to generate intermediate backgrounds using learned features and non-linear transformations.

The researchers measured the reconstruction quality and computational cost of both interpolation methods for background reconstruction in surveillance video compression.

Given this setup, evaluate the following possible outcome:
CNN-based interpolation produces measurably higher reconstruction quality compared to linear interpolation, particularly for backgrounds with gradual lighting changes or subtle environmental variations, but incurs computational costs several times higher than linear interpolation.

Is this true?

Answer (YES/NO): NO